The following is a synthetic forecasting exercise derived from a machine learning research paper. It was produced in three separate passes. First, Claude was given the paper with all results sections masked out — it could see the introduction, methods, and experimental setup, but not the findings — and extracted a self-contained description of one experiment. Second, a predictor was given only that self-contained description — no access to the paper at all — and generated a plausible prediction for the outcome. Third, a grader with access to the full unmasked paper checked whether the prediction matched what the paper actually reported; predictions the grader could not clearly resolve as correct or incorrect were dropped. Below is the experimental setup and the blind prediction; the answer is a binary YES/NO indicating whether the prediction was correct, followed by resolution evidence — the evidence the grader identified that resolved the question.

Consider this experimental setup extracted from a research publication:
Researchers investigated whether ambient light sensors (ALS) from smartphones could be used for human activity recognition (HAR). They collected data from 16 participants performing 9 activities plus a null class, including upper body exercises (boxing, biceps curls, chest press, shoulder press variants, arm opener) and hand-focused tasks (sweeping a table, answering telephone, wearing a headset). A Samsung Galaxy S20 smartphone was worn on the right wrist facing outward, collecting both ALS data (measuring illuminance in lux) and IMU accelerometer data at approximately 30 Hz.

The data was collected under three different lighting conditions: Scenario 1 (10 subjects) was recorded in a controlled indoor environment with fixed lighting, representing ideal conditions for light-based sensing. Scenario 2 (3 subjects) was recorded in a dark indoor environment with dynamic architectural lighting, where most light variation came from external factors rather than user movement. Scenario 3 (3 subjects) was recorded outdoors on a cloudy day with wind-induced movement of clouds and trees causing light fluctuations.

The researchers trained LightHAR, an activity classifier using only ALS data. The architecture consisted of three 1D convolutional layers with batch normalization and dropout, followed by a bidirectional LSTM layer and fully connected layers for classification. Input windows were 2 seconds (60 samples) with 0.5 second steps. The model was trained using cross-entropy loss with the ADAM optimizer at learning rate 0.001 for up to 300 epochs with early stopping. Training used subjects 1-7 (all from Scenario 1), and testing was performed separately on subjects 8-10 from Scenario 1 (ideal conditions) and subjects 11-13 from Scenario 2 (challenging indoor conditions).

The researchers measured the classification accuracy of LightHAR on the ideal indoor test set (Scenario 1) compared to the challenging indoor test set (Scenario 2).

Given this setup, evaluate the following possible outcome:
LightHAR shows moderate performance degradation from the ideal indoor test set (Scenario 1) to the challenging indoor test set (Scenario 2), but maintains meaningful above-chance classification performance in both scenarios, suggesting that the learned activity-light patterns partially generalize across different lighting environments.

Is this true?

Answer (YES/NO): NO